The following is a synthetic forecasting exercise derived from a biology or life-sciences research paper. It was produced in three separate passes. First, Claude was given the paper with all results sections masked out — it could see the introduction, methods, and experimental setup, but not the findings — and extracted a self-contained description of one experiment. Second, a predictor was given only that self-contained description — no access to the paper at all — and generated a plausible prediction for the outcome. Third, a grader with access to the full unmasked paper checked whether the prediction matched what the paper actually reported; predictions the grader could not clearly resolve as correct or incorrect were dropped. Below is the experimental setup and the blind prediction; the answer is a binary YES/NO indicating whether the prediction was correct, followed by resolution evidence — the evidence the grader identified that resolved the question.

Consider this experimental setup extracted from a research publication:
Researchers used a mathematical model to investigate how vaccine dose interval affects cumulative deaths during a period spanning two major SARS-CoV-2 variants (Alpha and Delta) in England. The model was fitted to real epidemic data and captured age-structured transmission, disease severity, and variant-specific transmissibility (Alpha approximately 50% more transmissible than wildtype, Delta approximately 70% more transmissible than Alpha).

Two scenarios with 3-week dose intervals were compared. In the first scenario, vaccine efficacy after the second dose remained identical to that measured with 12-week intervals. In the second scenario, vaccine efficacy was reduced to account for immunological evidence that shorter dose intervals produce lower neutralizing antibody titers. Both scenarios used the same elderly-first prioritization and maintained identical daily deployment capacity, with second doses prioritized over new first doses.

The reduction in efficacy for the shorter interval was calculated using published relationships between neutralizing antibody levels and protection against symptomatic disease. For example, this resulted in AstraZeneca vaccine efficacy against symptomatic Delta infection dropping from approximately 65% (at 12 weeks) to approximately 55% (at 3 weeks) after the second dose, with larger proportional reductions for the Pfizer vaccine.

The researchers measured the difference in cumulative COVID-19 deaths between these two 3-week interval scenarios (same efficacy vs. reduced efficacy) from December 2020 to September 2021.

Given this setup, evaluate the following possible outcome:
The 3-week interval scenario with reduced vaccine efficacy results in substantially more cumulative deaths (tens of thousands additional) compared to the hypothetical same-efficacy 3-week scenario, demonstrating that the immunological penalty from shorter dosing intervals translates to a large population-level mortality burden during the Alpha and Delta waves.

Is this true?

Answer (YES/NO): NO